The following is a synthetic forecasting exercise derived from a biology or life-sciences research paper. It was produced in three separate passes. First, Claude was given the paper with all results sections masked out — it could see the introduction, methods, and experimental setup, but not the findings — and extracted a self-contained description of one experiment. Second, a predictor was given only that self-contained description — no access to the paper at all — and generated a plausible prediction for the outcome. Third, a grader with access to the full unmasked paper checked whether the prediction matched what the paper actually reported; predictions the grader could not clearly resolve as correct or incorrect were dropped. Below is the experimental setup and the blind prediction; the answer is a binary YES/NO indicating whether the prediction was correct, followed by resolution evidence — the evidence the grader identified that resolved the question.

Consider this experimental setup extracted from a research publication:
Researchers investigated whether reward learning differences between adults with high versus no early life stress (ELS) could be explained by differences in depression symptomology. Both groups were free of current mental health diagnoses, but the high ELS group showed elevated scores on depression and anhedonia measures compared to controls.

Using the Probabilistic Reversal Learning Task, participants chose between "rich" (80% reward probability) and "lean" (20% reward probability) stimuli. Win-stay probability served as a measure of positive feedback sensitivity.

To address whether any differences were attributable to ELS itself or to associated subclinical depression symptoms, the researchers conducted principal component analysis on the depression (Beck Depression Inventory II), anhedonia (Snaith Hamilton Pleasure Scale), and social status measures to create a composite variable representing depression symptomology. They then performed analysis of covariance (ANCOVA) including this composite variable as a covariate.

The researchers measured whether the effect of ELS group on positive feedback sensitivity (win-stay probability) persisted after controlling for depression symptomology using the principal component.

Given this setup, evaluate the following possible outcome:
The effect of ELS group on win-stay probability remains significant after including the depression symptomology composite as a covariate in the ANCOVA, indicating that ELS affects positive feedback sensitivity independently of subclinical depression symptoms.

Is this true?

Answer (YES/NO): YES